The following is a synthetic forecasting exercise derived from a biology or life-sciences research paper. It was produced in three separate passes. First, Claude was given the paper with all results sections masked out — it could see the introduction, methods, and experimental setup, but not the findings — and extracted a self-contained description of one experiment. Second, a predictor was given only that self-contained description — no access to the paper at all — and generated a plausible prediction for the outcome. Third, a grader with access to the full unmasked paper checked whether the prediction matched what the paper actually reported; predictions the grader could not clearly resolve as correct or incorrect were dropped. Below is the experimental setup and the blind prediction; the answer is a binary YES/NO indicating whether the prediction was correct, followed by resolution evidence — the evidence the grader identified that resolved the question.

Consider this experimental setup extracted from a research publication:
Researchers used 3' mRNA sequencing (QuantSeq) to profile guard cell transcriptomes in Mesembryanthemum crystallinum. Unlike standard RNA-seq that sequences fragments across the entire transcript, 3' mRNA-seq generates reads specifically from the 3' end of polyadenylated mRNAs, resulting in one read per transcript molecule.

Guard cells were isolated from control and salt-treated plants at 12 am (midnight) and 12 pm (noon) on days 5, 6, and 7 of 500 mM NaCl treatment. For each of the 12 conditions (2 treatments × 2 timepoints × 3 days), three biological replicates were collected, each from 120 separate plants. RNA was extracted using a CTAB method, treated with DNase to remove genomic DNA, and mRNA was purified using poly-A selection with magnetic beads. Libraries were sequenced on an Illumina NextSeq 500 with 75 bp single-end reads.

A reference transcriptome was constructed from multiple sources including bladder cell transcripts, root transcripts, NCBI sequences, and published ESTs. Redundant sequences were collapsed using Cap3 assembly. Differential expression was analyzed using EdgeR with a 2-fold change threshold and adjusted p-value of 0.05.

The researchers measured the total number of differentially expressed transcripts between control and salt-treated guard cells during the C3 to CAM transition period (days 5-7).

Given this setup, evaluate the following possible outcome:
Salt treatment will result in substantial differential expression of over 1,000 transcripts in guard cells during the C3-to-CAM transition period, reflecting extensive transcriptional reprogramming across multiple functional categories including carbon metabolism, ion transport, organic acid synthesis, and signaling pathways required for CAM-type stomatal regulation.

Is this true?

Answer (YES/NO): NO